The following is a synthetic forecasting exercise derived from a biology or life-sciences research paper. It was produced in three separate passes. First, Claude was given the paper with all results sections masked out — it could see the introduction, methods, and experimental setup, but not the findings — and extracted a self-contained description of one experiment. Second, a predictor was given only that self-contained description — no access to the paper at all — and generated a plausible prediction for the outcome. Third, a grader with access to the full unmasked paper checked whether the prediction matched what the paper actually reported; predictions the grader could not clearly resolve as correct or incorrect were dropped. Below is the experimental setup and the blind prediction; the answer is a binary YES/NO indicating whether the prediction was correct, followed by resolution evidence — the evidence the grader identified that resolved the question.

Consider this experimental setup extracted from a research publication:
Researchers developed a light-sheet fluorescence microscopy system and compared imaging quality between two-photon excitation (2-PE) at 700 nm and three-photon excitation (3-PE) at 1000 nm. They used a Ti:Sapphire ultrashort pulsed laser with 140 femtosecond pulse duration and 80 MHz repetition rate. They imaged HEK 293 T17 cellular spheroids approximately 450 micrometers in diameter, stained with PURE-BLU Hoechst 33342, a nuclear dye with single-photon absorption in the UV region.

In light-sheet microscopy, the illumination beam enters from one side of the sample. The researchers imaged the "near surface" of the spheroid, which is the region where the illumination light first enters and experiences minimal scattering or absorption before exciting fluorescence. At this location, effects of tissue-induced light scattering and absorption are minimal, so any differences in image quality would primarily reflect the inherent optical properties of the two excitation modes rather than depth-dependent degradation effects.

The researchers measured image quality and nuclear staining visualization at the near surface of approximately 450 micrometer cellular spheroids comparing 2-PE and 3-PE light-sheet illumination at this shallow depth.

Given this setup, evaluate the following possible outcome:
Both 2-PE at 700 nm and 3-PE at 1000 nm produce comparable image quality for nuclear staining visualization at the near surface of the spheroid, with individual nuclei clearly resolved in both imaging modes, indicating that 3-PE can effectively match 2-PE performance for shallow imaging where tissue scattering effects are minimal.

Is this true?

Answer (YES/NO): YES